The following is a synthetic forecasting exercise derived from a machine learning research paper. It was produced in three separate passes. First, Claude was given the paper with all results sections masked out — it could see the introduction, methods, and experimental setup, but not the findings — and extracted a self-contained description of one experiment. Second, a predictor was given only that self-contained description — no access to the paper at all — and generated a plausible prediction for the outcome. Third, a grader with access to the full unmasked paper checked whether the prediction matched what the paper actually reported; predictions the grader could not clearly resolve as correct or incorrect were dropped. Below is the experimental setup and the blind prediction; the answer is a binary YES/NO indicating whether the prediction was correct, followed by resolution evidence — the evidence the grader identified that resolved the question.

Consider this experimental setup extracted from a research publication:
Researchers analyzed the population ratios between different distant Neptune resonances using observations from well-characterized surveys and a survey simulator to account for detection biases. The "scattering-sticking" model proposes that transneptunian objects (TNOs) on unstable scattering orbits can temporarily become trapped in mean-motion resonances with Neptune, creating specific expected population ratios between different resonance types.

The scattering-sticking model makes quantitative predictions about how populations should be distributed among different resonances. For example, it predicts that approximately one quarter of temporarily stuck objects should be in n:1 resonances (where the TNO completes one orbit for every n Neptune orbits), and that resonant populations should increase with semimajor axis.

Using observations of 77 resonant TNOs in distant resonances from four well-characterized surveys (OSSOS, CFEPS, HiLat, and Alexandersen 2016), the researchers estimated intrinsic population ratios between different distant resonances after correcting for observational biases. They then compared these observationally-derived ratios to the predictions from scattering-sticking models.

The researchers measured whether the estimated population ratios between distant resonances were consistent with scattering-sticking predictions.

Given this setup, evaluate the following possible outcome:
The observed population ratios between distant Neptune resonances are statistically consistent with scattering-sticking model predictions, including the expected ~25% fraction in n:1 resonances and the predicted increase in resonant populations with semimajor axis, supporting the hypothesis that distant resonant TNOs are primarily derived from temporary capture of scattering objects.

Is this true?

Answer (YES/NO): NO